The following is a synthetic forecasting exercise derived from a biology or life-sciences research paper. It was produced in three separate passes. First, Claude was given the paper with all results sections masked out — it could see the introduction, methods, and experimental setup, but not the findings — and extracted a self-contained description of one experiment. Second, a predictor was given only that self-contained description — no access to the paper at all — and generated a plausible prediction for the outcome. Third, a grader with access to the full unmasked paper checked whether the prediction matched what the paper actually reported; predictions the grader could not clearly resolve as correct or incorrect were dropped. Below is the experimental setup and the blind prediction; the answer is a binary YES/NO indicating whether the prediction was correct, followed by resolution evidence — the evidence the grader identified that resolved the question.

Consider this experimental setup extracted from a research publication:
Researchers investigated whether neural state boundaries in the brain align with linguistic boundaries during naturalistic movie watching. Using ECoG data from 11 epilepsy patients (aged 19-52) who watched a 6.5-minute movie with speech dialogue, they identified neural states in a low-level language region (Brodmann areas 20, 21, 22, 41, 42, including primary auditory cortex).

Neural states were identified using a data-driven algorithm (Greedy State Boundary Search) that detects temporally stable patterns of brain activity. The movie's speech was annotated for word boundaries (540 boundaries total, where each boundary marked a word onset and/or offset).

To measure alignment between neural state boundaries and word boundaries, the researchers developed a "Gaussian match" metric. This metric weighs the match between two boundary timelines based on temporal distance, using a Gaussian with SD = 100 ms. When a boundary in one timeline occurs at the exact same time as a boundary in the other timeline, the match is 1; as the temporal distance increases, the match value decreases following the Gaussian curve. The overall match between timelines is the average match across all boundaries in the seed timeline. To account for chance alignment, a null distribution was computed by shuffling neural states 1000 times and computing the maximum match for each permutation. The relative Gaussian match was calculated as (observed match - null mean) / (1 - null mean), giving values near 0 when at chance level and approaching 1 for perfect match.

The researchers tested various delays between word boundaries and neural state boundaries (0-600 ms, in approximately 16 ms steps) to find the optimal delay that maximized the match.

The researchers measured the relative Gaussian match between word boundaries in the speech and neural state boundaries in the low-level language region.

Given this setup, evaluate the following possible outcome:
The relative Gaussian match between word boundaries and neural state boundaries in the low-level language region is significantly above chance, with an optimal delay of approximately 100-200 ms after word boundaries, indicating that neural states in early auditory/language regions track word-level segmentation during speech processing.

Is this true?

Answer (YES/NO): NO